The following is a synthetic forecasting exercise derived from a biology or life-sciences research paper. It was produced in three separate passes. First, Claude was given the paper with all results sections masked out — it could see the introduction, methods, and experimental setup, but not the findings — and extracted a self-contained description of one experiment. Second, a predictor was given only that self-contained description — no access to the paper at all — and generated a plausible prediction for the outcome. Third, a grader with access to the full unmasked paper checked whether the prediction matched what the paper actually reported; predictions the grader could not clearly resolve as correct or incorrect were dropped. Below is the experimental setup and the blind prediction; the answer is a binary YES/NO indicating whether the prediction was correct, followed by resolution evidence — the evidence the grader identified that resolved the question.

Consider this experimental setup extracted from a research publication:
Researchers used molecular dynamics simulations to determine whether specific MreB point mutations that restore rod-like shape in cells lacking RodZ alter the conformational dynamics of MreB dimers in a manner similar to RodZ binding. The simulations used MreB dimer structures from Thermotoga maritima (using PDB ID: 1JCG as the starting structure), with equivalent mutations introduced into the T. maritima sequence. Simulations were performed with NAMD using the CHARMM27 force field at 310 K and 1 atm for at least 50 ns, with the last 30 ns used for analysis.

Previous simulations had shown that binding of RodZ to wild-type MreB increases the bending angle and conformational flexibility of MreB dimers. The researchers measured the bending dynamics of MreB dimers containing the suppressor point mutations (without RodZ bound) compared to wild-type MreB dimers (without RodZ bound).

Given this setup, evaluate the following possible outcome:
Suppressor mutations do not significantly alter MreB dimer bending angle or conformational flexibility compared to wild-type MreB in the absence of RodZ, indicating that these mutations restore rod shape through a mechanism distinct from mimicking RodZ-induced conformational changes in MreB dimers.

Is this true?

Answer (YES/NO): NO